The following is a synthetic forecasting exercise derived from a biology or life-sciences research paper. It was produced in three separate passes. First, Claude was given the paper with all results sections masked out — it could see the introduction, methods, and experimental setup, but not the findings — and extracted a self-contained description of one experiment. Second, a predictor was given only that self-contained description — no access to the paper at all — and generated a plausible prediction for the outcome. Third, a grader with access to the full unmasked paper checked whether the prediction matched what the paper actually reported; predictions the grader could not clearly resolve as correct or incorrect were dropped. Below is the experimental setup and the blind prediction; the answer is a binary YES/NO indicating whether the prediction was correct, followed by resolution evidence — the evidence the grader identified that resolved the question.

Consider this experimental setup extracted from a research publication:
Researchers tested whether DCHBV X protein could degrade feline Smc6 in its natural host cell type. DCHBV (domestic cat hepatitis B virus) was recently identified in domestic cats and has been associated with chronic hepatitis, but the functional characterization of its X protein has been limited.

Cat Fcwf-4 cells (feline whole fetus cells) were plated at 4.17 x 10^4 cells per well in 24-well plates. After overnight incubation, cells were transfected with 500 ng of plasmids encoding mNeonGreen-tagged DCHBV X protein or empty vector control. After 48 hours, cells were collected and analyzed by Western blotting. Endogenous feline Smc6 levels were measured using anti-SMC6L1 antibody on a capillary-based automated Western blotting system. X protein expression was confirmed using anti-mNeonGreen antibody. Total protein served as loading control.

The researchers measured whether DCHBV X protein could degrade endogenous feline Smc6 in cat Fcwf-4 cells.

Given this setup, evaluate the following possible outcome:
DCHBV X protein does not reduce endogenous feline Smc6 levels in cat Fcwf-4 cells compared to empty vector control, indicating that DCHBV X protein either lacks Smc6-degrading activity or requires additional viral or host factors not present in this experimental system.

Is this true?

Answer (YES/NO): NO